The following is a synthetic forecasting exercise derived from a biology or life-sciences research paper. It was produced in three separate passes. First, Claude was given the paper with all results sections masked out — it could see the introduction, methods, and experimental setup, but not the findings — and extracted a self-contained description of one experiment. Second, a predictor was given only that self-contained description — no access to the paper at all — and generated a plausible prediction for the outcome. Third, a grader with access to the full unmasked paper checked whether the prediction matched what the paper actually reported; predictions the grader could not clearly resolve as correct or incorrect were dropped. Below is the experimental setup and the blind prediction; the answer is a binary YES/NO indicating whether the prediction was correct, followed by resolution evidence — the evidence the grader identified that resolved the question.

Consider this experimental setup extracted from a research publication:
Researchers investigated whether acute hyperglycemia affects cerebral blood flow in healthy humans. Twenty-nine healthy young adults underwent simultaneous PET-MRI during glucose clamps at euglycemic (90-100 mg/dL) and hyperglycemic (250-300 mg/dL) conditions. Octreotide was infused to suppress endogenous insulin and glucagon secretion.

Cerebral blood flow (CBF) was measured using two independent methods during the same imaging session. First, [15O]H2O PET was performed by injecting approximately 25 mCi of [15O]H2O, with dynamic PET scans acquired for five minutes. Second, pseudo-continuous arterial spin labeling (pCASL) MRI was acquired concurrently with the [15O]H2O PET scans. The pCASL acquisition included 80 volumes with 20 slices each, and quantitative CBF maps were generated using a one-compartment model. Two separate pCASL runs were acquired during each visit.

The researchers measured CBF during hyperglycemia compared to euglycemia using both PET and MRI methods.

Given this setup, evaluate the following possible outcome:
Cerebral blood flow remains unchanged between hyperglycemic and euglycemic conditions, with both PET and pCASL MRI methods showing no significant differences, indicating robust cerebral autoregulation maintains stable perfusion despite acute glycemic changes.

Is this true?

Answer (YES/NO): YES